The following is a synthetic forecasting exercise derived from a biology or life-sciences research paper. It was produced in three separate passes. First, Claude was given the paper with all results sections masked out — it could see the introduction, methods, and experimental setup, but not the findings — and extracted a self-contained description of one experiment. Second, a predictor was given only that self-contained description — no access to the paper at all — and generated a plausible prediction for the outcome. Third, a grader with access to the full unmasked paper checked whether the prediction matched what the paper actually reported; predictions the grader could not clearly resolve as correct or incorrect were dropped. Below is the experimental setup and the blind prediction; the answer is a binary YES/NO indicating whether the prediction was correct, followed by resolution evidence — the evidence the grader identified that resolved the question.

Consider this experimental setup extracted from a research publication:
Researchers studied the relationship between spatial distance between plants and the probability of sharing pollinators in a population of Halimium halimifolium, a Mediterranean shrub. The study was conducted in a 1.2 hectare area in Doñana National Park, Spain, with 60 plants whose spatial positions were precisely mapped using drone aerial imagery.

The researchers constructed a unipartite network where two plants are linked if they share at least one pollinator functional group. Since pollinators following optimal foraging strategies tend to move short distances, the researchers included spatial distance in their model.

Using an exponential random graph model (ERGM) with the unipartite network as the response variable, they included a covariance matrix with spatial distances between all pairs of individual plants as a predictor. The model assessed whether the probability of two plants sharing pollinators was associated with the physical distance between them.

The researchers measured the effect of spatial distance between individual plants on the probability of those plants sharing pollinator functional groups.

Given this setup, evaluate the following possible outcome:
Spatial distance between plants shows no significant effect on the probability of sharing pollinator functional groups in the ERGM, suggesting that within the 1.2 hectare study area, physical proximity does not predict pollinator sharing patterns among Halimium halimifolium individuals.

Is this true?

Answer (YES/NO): NO